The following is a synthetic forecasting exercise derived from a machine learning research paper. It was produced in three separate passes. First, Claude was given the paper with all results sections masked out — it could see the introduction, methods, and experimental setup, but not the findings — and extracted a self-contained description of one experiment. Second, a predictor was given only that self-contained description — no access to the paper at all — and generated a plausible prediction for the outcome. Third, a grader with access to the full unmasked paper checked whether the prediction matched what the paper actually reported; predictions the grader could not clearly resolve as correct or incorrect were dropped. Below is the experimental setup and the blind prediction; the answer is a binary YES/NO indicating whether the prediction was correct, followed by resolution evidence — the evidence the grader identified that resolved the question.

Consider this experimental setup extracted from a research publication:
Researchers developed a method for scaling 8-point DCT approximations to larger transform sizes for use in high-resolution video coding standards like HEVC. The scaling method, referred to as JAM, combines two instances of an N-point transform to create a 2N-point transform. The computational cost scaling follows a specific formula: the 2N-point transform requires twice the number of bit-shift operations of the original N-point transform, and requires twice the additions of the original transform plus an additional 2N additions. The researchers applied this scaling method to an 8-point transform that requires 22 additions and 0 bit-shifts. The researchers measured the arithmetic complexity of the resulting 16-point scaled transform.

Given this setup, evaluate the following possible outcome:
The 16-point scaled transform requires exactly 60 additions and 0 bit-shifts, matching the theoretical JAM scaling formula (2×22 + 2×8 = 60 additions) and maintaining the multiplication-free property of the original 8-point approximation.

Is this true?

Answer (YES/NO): YES